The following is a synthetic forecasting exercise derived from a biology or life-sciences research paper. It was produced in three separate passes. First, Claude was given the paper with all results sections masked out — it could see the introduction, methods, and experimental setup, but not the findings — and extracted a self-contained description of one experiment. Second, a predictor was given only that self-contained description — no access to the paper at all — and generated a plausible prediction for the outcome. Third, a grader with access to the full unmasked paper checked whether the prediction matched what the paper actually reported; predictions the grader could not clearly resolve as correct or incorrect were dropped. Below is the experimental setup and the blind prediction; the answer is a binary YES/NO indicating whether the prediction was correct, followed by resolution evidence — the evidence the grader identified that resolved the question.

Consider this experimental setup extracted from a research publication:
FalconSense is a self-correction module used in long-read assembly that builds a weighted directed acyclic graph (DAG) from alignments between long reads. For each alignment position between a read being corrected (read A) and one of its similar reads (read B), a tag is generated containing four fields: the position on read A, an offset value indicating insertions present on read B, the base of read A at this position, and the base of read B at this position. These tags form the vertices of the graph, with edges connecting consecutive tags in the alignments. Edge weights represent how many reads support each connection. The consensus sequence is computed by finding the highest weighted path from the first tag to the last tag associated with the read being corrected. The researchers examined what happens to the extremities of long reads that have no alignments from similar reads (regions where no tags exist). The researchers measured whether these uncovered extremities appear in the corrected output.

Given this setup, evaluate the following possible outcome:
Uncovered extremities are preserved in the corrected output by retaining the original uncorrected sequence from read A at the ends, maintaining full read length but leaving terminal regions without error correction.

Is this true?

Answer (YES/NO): NO